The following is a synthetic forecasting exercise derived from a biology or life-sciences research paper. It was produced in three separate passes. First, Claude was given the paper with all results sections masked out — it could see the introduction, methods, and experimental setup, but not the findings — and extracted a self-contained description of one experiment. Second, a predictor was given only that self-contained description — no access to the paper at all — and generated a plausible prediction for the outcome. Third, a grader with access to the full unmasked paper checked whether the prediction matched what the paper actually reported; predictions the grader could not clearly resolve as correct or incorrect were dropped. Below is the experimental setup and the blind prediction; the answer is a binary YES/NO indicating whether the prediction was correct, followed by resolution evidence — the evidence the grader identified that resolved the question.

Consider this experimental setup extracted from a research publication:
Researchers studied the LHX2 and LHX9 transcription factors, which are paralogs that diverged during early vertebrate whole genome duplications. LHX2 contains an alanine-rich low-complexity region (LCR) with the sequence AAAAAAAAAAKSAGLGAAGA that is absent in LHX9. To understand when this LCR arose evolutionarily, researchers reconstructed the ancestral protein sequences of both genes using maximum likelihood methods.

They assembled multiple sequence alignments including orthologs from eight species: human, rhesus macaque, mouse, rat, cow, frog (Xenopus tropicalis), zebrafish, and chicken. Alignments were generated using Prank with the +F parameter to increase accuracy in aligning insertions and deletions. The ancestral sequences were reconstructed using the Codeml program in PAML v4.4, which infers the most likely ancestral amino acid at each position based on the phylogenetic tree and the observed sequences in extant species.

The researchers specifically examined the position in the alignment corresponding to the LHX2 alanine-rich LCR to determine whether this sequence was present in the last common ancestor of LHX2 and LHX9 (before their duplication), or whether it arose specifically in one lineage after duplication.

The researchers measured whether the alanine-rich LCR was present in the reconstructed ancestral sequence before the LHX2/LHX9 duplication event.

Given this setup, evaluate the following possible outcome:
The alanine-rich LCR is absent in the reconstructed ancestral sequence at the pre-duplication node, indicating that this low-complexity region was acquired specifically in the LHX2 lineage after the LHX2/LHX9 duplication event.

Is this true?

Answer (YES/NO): YES